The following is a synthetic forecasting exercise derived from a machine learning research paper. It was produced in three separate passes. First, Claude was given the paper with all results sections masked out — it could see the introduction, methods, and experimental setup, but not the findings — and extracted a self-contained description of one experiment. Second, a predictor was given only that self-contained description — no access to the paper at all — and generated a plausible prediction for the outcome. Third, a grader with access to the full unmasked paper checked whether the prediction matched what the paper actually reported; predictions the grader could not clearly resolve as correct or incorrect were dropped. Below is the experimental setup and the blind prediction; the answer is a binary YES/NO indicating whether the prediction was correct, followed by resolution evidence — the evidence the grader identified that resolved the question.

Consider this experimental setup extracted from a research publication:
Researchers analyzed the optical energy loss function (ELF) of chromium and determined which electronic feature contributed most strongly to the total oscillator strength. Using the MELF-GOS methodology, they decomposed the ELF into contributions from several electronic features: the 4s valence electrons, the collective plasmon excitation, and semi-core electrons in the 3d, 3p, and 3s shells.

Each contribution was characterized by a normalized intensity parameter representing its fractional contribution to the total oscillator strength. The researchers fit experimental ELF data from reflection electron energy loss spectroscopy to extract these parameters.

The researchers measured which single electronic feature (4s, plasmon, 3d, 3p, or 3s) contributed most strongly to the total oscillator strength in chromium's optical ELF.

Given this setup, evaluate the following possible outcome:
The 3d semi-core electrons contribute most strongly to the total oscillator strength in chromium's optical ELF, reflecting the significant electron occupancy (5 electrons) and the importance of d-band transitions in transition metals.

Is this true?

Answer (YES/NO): NO